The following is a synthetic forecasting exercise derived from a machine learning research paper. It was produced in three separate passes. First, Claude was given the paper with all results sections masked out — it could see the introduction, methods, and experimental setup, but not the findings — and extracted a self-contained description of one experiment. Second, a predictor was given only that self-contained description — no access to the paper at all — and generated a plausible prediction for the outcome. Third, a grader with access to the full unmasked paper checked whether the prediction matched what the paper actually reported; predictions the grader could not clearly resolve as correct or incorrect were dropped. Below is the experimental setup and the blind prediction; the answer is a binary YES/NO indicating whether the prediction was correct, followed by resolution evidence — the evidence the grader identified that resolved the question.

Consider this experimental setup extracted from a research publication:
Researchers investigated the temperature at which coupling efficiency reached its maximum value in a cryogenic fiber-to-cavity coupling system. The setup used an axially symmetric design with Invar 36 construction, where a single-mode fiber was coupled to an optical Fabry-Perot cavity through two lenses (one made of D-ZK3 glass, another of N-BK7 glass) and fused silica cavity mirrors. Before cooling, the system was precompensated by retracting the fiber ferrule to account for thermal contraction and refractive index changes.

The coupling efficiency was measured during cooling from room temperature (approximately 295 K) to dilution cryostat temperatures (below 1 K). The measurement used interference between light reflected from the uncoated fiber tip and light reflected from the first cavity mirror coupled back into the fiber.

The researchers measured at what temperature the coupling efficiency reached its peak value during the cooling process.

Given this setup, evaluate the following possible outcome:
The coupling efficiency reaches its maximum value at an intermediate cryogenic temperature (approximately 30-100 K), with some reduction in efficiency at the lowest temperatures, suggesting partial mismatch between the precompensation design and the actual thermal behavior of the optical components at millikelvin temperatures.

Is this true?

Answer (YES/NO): NO